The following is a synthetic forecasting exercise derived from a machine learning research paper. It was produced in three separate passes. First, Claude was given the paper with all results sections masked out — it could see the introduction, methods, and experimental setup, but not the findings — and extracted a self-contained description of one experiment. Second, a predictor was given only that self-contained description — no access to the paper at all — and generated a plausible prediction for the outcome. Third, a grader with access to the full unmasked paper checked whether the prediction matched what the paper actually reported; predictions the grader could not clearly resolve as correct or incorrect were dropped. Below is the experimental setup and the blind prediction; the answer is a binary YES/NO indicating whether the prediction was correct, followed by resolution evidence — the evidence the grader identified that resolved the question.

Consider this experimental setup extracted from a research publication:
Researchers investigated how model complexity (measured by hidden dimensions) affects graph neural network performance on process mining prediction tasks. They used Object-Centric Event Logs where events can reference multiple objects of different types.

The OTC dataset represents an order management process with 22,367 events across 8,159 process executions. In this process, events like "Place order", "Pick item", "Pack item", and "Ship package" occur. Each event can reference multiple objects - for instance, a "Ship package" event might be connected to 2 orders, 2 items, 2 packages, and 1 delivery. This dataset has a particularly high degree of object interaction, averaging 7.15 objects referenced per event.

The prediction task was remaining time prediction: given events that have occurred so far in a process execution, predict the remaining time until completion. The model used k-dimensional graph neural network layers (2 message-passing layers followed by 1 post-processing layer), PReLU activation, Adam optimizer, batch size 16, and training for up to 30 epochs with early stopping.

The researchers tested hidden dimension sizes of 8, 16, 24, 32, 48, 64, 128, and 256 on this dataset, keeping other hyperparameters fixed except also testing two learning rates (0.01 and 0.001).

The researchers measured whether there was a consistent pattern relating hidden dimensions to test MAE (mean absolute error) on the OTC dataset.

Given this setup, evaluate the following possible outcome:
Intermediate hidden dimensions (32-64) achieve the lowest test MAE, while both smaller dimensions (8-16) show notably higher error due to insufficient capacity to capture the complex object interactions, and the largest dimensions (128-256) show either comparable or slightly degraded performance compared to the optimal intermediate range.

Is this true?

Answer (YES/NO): NO